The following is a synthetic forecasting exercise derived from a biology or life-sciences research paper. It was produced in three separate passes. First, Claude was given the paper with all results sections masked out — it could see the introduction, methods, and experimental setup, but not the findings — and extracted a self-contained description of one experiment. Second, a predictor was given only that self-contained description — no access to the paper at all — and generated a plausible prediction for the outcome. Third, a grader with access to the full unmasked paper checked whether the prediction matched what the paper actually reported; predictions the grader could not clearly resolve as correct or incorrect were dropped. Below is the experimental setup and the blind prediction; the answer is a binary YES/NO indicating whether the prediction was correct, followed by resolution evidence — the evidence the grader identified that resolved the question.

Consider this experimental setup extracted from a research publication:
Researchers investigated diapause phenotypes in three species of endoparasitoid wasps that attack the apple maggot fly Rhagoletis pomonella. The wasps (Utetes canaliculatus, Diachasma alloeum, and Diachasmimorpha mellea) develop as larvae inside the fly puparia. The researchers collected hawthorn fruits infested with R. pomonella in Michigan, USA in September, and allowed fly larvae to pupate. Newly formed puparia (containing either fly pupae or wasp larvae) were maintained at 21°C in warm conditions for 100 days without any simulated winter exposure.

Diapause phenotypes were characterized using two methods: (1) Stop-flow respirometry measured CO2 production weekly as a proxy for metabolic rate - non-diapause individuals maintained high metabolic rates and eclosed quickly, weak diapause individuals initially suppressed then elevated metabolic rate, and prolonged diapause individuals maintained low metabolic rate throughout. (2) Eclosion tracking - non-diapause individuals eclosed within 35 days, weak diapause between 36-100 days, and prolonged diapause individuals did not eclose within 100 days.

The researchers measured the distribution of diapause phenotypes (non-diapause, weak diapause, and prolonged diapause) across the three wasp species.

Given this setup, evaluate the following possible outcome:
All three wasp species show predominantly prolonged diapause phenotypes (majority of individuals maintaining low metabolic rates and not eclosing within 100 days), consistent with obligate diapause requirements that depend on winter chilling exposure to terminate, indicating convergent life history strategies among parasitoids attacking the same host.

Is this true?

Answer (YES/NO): NO